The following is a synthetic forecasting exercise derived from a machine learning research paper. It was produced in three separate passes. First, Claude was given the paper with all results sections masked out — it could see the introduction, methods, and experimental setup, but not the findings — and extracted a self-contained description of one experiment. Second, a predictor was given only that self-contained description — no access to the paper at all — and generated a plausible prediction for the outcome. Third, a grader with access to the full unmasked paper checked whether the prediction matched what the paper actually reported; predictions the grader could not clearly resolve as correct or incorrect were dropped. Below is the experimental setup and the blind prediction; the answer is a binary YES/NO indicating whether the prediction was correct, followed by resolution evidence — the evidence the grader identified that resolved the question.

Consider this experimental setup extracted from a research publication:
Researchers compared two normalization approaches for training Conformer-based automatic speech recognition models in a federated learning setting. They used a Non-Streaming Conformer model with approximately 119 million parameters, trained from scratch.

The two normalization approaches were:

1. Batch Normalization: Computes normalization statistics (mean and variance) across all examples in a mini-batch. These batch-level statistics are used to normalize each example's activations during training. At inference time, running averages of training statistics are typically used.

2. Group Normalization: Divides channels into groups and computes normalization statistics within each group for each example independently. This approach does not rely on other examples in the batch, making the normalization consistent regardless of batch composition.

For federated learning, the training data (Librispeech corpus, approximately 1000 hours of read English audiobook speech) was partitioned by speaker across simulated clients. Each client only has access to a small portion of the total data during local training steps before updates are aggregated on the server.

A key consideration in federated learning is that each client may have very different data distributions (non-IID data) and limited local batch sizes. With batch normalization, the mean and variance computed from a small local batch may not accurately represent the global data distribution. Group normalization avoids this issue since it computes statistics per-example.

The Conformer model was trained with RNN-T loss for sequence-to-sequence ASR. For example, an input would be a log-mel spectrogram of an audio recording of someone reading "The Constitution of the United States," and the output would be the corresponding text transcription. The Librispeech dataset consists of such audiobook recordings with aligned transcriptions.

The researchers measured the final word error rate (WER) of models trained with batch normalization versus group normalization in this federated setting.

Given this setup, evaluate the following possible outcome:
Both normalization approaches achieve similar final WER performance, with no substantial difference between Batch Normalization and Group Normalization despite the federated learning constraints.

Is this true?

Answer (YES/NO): NO